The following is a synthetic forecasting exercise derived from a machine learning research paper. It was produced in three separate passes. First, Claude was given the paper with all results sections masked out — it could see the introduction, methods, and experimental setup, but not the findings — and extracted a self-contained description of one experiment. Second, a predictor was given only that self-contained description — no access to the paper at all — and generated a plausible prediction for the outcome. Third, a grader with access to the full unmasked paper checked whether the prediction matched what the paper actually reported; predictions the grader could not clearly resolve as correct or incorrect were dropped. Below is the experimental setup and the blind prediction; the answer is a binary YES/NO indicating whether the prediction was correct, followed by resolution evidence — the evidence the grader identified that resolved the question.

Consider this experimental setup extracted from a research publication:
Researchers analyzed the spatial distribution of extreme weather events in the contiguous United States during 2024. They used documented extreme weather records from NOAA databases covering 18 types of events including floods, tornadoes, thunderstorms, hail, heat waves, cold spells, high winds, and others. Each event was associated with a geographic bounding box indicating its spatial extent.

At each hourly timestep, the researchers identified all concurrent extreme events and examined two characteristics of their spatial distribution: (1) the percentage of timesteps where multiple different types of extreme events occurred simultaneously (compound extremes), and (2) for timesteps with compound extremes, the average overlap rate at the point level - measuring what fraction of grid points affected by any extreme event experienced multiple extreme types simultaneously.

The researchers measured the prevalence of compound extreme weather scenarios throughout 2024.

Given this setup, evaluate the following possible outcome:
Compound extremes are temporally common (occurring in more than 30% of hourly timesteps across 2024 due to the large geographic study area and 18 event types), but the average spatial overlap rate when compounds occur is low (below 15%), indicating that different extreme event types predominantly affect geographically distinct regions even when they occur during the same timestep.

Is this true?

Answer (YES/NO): NO